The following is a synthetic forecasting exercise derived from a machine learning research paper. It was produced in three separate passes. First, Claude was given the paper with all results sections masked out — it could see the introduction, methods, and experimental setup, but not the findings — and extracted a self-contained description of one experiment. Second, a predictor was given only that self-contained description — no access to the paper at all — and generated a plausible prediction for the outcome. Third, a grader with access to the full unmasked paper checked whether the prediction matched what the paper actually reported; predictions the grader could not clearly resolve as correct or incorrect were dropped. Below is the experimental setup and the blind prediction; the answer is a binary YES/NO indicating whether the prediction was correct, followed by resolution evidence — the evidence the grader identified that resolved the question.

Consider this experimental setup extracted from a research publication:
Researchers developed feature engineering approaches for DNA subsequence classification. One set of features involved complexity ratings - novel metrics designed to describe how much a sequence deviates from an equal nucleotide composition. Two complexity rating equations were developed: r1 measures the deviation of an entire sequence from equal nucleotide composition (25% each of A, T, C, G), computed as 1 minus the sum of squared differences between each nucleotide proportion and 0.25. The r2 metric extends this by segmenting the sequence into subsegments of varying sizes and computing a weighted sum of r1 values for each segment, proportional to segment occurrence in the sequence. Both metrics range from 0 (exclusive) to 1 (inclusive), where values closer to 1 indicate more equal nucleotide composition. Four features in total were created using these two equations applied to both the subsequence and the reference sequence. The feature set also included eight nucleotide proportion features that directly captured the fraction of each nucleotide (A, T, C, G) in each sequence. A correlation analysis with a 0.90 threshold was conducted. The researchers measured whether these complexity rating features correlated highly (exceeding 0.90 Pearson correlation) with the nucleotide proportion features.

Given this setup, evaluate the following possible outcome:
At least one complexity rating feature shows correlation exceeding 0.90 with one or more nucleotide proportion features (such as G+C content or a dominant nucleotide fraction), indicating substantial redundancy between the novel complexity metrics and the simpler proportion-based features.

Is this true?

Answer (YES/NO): NO